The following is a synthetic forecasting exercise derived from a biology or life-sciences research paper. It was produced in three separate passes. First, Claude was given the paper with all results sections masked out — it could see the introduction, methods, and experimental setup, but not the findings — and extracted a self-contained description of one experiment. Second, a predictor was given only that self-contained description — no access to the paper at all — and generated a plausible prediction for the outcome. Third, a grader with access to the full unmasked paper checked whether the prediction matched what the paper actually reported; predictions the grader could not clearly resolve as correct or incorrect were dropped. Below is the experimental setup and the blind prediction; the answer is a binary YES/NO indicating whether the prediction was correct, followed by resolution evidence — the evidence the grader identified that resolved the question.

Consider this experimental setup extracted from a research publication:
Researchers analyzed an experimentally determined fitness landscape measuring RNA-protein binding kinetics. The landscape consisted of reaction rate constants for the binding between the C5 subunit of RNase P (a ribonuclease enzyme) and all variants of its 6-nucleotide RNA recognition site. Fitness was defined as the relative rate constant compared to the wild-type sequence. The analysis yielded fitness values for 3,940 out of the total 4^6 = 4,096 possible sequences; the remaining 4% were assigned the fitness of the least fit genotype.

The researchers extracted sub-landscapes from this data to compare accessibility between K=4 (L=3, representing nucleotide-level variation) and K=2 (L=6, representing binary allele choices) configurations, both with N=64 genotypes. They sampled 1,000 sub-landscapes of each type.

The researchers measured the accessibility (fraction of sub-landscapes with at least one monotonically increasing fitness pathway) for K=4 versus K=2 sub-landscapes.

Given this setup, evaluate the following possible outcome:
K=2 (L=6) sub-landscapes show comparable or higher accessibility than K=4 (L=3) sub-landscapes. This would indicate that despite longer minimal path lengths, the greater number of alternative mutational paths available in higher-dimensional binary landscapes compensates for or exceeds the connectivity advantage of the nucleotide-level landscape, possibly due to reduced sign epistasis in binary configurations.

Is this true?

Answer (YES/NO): NO